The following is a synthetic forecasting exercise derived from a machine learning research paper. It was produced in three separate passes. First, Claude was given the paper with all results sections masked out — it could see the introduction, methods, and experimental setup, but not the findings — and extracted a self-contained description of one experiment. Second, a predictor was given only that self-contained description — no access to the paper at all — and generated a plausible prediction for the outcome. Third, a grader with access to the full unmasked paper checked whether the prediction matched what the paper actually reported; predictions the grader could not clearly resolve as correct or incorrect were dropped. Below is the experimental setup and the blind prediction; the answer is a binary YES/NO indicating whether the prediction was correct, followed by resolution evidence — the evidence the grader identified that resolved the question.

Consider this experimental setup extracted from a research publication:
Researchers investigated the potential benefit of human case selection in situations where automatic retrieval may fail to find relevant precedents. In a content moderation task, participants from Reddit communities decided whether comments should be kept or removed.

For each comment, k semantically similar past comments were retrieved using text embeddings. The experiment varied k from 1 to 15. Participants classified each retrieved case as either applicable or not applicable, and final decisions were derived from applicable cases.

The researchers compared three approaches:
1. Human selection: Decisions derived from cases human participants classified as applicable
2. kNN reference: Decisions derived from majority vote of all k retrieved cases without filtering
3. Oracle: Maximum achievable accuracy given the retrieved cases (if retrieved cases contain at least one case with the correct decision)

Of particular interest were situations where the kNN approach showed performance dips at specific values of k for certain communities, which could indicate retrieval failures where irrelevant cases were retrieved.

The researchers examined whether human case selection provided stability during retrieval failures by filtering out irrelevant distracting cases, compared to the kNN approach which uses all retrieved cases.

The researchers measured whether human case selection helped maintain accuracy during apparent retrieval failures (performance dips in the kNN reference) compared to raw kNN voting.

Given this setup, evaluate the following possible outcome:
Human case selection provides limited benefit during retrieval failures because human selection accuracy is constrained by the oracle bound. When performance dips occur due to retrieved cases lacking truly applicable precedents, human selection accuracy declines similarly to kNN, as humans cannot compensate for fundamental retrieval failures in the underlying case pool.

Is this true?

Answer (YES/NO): NO